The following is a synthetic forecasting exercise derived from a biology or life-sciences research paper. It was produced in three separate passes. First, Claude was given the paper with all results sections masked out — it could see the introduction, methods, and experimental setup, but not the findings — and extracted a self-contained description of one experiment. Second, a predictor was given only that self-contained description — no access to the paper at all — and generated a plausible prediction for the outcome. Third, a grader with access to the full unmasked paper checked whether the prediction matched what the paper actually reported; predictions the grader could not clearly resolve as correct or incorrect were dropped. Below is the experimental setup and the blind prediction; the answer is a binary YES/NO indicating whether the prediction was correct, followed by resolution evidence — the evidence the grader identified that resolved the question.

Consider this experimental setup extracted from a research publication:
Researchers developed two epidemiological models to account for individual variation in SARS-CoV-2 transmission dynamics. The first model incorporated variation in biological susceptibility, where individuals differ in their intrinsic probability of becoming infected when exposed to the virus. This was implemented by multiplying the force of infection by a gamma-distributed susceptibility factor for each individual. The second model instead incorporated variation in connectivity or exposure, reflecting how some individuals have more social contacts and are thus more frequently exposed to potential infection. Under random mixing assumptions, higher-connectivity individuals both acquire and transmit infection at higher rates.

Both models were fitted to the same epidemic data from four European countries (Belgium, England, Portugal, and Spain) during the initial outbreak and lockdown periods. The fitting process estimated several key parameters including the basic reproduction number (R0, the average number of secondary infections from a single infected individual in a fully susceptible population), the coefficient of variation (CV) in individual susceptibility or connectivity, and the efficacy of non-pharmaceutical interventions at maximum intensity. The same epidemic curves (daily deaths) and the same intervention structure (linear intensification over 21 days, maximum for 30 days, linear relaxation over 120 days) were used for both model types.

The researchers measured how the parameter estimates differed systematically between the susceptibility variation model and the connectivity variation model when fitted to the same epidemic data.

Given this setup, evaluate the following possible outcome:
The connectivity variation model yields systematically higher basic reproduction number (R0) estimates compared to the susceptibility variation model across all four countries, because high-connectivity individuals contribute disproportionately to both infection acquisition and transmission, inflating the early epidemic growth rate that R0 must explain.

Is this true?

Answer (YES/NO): YES